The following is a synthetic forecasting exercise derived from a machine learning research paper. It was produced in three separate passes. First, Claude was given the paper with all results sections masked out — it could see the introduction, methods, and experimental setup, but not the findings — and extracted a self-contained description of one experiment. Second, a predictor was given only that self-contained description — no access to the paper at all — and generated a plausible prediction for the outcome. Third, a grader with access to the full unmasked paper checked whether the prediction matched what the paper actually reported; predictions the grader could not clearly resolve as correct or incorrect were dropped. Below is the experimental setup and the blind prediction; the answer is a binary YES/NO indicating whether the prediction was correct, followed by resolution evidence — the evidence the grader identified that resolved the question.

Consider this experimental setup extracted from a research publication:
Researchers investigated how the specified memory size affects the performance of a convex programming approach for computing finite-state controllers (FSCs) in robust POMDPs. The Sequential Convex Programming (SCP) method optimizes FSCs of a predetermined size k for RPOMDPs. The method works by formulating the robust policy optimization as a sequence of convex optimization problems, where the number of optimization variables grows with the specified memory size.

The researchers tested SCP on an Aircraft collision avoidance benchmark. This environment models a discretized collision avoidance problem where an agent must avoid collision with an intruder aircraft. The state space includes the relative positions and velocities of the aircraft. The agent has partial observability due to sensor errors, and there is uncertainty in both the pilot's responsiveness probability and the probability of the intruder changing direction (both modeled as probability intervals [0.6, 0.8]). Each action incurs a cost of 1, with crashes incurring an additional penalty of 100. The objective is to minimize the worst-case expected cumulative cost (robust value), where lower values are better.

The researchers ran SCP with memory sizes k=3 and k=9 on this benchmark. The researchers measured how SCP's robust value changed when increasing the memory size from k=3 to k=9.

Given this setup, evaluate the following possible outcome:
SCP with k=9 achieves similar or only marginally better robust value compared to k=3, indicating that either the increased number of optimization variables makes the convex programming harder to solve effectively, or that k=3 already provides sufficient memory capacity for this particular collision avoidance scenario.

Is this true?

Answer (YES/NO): NO